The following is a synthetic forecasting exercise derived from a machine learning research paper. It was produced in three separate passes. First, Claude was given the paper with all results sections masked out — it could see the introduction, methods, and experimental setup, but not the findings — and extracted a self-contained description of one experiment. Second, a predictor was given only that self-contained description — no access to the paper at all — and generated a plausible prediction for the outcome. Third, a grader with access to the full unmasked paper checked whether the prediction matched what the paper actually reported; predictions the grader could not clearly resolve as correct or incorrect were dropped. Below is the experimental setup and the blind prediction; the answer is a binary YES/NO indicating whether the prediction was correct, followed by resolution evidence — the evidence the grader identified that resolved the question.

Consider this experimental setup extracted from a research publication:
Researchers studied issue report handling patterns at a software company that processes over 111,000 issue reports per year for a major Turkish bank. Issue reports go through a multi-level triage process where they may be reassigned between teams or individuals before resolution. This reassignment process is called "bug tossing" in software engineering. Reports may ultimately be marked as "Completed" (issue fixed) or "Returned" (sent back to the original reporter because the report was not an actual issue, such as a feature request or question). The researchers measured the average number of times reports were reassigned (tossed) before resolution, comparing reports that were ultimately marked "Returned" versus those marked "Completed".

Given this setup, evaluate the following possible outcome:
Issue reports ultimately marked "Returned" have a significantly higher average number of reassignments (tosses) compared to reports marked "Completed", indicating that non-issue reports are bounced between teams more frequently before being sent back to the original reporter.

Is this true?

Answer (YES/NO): YES